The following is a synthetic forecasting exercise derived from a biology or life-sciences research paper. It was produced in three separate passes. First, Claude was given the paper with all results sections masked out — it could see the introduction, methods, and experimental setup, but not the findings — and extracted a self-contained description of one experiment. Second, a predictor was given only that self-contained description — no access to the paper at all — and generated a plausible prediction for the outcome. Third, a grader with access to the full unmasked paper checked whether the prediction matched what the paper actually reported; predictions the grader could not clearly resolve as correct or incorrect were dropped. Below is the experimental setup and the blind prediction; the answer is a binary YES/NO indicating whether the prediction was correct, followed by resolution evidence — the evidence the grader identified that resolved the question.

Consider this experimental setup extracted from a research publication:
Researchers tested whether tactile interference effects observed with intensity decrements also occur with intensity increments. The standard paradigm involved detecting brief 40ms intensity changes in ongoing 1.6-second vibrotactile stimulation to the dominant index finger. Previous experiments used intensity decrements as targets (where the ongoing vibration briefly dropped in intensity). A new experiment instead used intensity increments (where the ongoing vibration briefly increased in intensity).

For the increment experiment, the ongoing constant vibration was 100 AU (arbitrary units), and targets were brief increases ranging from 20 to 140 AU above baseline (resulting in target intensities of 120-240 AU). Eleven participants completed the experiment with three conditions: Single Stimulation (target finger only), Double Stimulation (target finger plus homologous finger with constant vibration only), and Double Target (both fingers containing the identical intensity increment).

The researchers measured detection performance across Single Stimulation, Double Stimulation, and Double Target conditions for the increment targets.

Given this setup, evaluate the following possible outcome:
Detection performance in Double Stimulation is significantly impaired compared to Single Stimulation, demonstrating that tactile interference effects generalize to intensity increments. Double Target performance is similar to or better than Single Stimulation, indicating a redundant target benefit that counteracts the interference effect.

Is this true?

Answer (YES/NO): YES